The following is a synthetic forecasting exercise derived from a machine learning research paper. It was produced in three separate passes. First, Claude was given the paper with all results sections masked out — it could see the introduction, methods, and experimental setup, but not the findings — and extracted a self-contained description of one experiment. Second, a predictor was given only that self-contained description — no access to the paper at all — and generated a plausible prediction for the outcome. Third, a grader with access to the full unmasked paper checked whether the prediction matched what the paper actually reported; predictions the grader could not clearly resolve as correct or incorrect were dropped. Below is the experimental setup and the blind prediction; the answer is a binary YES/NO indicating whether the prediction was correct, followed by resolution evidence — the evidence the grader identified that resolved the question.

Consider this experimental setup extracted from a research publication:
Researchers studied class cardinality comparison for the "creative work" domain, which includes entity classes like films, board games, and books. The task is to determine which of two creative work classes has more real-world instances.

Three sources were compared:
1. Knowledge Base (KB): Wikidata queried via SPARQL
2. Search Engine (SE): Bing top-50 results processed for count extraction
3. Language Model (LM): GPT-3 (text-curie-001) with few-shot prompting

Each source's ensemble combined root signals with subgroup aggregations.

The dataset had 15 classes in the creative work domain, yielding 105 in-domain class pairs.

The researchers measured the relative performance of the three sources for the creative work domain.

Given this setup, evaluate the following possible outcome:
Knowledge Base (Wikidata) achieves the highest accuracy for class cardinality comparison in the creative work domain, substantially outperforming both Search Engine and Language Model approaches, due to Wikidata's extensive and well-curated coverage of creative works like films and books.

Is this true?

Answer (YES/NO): NO